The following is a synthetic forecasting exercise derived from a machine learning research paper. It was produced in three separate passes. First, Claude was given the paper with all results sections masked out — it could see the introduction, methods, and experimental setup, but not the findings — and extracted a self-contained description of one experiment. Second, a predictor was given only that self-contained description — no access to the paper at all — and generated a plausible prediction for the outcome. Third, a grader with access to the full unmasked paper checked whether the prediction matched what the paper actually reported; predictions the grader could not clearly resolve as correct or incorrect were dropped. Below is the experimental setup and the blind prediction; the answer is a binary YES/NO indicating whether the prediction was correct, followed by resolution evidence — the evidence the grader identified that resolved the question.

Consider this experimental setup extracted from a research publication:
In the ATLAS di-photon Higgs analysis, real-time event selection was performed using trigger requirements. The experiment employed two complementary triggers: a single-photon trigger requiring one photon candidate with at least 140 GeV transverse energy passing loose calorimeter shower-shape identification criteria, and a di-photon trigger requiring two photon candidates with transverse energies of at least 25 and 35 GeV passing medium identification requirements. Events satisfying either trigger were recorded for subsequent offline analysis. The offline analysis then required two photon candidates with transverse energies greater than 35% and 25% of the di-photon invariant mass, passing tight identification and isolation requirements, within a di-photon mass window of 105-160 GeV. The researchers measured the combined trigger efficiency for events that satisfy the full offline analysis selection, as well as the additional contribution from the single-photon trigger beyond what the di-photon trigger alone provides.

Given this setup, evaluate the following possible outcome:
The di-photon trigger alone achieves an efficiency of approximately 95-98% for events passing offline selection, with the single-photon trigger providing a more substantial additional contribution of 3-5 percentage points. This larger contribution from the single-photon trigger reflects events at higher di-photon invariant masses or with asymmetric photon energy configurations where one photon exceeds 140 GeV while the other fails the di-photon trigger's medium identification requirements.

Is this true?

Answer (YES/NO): NO